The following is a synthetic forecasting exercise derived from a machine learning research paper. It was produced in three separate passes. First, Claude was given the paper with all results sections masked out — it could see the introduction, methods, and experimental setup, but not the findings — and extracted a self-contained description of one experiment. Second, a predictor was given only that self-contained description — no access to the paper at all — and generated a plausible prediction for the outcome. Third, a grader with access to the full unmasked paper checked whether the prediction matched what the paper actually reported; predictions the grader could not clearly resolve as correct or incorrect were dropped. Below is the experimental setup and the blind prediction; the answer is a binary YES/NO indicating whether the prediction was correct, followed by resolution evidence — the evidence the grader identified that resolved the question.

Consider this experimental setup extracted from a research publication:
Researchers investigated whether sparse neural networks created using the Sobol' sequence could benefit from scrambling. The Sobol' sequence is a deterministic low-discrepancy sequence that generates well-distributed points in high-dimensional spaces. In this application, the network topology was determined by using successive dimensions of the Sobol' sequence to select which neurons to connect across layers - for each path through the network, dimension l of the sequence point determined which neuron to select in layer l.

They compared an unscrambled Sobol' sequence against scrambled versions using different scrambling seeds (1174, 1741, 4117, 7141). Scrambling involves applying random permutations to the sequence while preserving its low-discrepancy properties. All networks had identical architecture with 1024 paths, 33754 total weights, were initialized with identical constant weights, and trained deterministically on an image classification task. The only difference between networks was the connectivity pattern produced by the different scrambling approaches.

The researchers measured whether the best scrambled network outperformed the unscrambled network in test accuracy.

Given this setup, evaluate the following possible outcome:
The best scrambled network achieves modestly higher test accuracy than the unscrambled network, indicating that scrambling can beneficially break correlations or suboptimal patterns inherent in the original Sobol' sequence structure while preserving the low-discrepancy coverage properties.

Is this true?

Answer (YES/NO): YES